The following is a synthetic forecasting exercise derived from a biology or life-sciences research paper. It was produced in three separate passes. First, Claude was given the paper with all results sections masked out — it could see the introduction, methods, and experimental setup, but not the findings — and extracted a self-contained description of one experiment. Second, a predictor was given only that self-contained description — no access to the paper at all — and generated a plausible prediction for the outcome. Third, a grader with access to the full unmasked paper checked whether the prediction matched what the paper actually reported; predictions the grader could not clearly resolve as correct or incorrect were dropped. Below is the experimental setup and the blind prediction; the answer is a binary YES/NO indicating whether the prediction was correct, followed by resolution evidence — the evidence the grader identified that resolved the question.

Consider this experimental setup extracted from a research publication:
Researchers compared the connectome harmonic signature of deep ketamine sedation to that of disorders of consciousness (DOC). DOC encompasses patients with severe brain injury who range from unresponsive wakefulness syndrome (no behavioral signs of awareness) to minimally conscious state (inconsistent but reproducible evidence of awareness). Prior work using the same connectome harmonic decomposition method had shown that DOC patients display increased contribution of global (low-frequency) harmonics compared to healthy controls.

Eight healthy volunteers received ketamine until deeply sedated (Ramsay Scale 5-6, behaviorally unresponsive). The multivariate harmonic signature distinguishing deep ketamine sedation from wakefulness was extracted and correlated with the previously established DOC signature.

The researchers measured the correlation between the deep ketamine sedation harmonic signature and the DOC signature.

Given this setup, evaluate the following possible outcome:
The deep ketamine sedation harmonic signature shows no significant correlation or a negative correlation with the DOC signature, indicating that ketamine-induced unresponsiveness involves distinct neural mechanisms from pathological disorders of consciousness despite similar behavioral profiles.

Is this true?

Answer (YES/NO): YES